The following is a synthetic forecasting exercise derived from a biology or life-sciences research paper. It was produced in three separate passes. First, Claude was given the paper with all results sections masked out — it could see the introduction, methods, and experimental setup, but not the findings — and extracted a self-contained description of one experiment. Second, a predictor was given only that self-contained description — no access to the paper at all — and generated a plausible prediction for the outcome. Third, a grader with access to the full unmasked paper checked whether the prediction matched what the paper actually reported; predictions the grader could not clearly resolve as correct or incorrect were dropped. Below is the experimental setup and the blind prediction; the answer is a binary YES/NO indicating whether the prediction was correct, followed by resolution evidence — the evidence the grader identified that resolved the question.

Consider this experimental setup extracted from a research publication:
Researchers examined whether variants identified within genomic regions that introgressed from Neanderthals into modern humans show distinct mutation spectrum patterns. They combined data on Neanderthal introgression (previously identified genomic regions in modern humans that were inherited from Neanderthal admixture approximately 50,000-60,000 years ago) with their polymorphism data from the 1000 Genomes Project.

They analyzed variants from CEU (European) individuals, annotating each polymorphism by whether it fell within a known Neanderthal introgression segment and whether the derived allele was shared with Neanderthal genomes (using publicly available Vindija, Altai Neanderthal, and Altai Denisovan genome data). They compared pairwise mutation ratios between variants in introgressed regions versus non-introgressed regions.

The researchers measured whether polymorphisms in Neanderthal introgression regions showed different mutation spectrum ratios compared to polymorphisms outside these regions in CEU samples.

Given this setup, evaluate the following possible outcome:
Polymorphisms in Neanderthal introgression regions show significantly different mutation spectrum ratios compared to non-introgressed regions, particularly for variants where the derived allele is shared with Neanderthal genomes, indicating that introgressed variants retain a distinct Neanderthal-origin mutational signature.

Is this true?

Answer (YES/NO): NO